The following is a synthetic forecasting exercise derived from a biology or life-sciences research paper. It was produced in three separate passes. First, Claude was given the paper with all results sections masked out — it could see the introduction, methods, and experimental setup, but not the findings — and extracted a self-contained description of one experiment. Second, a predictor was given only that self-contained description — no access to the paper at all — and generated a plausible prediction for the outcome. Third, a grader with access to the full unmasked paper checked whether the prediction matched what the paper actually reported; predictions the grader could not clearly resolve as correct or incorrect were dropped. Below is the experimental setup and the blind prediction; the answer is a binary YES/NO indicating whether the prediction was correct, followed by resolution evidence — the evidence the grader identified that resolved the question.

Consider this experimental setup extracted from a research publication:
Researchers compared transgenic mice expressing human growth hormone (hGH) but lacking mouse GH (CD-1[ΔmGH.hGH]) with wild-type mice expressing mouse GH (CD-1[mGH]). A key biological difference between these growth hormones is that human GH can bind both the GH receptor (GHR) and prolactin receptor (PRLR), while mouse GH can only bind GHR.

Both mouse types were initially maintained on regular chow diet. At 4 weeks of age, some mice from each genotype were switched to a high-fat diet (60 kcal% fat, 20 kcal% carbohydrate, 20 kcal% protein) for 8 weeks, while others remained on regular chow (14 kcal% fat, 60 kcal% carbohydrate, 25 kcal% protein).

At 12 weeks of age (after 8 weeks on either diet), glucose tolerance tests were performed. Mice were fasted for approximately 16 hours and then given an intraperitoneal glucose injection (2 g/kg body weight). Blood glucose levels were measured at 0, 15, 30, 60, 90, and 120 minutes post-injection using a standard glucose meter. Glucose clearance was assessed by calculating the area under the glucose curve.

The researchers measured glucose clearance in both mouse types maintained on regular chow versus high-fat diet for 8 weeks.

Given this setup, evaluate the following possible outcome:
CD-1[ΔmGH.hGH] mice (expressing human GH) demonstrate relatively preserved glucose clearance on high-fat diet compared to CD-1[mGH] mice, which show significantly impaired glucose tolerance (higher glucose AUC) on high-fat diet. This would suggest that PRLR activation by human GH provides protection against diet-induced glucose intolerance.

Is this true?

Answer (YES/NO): YES